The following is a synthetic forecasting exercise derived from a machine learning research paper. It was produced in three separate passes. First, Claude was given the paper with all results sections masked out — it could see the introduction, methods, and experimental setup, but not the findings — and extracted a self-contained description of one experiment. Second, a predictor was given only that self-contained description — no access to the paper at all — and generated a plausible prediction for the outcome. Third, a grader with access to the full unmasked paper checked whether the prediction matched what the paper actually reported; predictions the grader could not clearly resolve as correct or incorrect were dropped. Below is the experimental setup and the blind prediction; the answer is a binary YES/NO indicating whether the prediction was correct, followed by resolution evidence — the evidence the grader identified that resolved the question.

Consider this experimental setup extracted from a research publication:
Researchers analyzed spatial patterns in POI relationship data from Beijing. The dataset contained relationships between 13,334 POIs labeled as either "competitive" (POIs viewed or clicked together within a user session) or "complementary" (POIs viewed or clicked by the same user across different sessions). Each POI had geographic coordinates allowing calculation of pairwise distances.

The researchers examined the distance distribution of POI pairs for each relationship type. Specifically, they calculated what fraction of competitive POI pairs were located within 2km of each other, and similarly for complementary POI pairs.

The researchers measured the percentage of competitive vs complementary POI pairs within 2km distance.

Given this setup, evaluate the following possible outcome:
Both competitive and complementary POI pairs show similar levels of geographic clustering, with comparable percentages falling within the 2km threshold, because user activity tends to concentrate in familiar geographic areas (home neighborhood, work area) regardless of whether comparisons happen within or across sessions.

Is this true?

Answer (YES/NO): NO